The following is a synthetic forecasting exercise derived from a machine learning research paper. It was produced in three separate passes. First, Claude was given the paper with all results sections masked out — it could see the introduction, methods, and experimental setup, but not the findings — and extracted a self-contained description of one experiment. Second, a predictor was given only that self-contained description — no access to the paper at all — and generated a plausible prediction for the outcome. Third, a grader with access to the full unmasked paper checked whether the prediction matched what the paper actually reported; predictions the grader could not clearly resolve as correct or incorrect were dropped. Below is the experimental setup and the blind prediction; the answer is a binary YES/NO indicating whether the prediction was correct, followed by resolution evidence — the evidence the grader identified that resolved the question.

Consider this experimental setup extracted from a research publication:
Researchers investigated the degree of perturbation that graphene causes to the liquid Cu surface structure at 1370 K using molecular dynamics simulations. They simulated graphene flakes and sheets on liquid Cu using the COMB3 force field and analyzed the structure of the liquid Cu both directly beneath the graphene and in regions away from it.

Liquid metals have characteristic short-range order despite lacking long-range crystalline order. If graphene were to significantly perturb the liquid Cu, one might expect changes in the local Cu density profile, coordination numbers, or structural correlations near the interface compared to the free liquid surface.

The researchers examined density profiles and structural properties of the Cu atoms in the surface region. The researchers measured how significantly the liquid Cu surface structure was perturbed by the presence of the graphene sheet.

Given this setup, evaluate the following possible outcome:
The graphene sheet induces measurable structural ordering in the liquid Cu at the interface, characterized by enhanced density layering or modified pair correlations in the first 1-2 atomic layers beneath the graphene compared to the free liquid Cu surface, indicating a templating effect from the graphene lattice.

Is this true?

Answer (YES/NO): NO